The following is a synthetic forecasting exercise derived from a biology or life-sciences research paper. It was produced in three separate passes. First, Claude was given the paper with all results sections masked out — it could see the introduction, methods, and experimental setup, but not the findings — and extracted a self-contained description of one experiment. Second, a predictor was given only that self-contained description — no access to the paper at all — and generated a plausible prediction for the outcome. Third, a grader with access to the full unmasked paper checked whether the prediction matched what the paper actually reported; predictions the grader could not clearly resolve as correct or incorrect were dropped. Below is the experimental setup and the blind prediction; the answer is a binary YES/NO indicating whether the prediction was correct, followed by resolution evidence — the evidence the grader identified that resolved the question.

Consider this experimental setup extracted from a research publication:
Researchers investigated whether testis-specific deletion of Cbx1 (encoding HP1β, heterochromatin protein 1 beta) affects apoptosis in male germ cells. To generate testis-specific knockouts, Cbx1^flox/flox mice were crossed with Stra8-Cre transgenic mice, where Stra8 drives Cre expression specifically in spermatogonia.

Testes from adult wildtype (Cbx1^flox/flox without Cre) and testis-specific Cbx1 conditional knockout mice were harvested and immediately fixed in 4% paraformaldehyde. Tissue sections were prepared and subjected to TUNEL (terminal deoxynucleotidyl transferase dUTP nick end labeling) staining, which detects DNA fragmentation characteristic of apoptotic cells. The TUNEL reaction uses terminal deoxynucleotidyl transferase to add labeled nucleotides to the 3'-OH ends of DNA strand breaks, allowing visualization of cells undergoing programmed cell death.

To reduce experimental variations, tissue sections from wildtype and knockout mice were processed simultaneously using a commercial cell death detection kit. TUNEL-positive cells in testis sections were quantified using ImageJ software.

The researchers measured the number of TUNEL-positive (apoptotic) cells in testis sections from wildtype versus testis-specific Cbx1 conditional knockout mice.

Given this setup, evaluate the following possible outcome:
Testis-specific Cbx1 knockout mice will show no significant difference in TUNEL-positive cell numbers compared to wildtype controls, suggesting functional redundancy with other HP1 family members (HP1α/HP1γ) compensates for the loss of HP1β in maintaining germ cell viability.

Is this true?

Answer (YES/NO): NO